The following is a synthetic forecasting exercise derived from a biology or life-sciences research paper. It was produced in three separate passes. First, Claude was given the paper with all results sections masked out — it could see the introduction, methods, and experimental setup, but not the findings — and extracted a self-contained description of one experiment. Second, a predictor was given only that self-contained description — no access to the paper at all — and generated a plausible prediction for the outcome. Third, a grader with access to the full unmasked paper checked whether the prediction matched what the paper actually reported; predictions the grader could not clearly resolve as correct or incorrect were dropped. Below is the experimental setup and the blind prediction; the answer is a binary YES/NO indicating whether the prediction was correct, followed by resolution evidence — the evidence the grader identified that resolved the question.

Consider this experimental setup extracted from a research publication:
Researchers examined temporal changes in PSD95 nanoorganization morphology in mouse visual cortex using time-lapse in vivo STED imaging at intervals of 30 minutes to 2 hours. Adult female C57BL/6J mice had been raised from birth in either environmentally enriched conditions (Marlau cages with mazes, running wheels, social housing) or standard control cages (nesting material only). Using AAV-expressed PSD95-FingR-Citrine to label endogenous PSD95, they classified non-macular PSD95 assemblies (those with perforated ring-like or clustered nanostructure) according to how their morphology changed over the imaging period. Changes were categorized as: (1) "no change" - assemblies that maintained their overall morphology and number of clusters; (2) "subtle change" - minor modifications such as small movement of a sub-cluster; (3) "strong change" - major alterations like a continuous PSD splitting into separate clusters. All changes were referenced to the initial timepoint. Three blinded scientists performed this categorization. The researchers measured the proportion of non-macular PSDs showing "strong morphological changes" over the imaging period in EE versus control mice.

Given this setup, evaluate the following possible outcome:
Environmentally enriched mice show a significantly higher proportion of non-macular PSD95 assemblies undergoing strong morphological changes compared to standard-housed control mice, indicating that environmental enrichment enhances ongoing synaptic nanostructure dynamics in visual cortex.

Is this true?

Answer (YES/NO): NO